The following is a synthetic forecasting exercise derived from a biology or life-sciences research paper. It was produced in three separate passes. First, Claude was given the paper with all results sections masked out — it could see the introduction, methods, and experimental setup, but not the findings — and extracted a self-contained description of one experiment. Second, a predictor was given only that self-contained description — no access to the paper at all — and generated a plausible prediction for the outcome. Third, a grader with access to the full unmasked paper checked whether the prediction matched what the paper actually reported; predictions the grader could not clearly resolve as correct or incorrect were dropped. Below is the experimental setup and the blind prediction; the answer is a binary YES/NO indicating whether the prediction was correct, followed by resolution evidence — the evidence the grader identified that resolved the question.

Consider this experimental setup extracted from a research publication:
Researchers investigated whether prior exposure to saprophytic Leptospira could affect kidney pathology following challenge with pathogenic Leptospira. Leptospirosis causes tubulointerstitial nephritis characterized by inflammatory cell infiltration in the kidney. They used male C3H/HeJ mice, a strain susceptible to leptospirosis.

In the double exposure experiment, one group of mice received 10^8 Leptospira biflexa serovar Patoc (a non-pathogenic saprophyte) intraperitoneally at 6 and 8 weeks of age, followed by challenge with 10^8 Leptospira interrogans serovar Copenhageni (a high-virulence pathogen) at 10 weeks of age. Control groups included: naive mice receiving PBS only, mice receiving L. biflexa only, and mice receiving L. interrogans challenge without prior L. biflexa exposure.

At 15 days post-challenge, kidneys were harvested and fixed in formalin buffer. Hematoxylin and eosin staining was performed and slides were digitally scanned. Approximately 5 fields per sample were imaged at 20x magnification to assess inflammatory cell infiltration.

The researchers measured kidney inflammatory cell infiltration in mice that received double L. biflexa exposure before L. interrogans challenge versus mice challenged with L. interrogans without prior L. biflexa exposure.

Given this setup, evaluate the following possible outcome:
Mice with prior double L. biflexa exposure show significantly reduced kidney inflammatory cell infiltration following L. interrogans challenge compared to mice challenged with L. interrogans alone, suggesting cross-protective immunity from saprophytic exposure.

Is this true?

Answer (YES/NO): YES